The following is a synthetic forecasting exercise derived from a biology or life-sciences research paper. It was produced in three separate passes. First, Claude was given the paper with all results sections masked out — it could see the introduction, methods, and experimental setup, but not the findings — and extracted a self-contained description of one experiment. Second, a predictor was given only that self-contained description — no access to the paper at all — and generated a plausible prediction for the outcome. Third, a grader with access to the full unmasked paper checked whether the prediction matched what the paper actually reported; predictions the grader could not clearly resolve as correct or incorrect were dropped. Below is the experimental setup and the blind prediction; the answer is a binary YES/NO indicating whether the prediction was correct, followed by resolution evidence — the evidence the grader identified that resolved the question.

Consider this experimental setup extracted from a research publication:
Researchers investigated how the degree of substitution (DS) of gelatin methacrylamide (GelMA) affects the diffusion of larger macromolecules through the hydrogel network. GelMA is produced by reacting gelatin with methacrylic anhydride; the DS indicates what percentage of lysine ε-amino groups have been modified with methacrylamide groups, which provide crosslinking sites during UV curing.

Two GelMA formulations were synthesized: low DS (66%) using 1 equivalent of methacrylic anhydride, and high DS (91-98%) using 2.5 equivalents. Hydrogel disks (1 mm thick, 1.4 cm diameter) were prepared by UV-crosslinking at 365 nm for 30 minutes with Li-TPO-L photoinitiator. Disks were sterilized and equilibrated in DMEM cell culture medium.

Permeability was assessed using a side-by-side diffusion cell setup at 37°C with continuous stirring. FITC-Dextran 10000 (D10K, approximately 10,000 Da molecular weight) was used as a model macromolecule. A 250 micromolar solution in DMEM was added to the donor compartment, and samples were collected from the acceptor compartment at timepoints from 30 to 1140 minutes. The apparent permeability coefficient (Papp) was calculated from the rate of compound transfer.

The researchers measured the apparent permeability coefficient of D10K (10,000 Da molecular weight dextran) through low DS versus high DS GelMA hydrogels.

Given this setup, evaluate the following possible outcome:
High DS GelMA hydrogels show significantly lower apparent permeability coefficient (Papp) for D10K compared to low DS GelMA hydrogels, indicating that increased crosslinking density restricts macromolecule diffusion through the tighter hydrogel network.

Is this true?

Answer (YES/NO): NO